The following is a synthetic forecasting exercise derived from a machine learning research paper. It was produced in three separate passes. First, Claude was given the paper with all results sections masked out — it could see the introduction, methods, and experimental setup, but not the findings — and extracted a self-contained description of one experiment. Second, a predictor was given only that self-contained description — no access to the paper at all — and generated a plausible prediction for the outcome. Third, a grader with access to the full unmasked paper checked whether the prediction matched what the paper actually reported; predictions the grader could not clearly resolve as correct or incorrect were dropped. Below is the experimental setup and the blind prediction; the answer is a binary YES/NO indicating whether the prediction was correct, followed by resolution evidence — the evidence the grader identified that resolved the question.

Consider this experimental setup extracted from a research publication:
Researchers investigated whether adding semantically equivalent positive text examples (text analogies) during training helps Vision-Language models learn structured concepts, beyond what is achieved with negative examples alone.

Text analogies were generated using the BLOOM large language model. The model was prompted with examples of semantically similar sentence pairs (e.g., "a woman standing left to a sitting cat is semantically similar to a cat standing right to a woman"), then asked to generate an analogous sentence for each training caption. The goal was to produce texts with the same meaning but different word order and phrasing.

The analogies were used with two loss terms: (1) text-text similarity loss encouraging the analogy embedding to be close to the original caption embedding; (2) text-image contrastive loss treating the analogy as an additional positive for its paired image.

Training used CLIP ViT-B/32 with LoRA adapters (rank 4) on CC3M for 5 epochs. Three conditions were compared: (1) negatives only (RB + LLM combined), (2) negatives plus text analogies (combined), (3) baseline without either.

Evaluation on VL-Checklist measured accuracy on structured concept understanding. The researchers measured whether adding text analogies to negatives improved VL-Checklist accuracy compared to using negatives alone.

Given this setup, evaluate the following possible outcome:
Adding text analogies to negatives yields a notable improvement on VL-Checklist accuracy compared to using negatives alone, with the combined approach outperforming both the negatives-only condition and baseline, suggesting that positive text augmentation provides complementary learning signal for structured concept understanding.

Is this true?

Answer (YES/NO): NO